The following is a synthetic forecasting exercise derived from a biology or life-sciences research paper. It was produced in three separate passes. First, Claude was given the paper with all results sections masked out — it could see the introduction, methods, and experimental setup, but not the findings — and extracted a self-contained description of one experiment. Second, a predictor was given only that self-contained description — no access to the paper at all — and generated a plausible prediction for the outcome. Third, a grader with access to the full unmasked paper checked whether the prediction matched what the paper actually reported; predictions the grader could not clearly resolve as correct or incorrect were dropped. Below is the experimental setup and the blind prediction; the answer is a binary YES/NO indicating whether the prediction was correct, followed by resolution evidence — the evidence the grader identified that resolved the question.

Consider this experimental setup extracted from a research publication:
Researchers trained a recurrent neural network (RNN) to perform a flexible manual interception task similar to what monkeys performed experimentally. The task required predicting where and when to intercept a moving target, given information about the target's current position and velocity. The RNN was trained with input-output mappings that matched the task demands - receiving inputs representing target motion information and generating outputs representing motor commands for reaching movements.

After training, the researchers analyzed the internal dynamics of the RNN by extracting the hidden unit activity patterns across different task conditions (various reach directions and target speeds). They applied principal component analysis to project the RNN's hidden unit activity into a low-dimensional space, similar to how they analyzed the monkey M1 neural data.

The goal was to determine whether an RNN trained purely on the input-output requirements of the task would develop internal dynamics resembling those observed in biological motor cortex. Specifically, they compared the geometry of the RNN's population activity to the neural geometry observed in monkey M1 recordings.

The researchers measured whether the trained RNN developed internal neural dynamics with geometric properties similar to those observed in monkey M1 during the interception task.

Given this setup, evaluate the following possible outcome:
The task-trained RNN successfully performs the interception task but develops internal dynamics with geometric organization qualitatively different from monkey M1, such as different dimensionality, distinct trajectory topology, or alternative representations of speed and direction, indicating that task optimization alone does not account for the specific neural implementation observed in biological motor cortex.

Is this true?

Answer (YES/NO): NO